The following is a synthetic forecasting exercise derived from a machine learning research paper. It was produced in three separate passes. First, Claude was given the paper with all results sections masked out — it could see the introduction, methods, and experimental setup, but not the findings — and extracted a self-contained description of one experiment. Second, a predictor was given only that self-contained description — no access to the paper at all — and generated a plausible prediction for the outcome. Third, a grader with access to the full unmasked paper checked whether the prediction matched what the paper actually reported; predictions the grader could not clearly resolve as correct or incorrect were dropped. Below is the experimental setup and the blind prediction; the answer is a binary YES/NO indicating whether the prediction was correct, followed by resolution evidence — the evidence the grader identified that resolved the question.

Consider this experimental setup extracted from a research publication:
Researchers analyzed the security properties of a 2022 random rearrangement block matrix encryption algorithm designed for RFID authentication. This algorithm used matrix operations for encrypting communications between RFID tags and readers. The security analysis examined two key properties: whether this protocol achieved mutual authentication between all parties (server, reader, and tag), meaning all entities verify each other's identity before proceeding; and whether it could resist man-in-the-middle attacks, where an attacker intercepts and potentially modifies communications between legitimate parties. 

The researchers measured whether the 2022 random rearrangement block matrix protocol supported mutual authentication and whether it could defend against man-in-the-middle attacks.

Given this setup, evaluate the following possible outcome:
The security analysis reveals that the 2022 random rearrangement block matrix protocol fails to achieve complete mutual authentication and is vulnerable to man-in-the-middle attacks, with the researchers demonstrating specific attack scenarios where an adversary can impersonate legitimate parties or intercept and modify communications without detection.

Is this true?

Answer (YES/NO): NO